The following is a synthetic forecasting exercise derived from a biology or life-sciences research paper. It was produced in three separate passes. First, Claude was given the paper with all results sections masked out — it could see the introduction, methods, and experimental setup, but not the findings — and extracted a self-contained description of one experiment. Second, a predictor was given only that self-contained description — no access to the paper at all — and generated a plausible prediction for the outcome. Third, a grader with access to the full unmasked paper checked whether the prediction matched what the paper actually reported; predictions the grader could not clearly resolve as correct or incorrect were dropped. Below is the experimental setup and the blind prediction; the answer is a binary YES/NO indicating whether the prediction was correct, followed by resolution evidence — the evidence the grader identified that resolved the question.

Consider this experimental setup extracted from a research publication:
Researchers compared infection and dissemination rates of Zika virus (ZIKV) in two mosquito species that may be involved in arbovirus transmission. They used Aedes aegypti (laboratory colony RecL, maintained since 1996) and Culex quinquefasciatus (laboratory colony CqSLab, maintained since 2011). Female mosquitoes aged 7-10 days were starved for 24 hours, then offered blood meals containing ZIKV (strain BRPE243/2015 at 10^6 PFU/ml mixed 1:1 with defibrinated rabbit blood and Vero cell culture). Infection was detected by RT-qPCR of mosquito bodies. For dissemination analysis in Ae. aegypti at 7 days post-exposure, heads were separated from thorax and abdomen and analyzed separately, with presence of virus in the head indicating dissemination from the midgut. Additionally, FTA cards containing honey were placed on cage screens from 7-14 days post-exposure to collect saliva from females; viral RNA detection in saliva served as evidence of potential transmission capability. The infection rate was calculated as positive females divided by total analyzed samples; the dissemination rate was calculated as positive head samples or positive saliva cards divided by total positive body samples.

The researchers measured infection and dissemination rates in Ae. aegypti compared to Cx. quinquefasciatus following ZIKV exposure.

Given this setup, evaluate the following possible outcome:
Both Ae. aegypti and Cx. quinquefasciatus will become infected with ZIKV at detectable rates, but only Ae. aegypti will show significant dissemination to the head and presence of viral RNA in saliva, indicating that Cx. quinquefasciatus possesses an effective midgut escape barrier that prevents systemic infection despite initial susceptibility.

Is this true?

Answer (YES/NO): NO